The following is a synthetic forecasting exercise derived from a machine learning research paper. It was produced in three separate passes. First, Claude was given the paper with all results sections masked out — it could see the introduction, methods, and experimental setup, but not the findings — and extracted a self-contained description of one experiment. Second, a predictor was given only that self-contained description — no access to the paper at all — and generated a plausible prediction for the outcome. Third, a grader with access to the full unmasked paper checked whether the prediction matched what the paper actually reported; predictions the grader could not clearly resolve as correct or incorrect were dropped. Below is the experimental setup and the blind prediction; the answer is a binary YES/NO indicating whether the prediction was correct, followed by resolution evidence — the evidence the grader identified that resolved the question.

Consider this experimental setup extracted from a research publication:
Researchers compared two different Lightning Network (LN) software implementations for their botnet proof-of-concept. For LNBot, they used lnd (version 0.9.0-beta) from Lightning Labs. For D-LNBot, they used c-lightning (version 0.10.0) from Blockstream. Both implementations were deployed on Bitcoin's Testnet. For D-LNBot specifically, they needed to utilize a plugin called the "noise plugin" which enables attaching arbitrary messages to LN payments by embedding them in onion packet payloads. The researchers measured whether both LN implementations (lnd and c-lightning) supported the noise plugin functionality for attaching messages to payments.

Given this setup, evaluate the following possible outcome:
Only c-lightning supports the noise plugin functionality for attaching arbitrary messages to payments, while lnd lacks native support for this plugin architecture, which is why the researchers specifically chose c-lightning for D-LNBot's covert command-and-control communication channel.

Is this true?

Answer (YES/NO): NO